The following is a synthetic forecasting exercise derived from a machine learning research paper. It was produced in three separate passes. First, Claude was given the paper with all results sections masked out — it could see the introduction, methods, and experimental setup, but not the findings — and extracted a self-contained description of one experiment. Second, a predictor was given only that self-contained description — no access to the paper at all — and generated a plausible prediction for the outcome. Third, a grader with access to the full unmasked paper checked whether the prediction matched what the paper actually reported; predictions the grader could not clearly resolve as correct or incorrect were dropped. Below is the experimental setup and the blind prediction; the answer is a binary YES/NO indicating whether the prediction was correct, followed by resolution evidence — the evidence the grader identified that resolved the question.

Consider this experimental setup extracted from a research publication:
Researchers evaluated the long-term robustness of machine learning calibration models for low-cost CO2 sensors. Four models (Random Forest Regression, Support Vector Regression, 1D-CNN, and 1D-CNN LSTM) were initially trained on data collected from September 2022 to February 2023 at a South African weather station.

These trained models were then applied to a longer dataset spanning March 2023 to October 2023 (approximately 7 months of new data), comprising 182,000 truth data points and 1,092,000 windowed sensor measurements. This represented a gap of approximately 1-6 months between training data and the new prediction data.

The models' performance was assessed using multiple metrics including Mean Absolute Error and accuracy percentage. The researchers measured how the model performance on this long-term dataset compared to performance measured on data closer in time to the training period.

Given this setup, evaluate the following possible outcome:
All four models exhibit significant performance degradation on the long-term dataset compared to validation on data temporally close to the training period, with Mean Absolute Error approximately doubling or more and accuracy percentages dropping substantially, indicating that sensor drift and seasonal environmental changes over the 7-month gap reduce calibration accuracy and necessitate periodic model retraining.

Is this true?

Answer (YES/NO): YES